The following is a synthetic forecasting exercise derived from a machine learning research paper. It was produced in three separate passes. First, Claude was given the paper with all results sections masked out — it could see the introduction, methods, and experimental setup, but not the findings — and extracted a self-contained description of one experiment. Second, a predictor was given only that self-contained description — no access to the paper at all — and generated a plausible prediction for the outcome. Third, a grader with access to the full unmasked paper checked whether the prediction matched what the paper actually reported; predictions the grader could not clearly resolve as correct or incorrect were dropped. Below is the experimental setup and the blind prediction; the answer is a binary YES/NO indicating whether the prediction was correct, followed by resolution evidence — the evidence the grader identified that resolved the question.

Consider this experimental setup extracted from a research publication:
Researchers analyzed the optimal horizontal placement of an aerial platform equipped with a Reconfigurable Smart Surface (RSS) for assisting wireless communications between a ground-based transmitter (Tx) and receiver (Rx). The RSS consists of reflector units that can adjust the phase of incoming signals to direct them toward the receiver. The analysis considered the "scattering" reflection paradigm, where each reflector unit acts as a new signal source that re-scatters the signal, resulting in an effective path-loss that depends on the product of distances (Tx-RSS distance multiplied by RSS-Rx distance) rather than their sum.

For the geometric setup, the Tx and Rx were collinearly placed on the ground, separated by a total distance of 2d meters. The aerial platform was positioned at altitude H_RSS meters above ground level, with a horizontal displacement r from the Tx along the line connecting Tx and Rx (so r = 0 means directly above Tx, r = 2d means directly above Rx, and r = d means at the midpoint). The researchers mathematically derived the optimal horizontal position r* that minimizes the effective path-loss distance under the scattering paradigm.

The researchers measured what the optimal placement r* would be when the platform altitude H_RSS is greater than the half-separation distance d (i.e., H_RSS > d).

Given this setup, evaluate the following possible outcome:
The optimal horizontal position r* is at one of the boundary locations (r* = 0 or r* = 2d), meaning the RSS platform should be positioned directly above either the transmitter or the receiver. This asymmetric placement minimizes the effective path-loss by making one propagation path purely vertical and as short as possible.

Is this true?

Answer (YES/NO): NO